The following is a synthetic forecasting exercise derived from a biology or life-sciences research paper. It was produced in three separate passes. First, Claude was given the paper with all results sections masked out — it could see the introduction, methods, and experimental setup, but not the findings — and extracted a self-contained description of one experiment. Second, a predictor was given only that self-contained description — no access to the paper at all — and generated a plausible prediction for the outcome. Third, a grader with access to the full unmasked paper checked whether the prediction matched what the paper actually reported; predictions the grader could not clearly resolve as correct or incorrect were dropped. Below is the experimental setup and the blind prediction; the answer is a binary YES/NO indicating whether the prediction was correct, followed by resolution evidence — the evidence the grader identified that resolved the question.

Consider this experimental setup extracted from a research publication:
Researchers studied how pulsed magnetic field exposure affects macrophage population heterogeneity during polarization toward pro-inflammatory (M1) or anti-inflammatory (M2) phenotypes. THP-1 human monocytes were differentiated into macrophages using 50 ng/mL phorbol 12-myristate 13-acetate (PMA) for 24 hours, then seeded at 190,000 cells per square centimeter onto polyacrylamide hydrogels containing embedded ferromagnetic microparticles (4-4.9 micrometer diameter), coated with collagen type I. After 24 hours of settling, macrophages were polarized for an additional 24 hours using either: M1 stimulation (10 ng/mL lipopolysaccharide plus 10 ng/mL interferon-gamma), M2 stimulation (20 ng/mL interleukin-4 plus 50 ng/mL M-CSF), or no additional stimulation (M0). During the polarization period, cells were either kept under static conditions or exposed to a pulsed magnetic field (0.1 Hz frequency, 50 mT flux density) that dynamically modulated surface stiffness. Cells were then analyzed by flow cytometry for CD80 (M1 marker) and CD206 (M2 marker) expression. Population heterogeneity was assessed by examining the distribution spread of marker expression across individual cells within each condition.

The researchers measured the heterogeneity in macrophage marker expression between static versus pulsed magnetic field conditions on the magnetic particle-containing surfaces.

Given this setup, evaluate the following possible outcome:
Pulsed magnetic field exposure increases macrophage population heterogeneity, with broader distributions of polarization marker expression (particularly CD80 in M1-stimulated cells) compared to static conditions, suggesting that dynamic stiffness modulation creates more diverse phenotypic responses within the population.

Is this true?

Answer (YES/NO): NO